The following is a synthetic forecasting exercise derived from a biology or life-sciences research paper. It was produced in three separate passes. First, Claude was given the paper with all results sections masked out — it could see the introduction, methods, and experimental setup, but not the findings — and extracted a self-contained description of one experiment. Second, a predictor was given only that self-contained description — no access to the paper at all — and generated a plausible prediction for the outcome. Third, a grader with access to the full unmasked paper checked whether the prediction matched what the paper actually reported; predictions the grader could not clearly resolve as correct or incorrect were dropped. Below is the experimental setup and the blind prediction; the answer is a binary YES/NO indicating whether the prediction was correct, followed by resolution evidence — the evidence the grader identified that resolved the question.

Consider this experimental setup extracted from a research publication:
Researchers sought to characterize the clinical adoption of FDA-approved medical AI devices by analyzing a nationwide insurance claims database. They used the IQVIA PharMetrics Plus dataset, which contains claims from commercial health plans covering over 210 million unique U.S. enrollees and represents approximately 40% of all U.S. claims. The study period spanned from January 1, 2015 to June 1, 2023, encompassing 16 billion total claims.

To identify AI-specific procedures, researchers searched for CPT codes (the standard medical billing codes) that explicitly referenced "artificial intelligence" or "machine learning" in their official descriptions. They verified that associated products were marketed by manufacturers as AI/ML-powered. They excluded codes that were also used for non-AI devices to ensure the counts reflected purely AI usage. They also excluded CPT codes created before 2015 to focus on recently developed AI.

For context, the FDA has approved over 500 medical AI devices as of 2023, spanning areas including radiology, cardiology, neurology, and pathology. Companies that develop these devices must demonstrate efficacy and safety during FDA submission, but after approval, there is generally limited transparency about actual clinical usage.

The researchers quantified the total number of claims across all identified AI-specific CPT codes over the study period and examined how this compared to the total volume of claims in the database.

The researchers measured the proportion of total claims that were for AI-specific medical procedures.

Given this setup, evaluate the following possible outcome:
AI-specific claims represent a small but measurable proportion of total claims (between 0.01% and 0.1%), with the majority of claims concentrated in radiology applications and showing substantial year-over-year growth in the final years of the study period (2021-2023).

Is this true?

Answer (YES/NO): NO